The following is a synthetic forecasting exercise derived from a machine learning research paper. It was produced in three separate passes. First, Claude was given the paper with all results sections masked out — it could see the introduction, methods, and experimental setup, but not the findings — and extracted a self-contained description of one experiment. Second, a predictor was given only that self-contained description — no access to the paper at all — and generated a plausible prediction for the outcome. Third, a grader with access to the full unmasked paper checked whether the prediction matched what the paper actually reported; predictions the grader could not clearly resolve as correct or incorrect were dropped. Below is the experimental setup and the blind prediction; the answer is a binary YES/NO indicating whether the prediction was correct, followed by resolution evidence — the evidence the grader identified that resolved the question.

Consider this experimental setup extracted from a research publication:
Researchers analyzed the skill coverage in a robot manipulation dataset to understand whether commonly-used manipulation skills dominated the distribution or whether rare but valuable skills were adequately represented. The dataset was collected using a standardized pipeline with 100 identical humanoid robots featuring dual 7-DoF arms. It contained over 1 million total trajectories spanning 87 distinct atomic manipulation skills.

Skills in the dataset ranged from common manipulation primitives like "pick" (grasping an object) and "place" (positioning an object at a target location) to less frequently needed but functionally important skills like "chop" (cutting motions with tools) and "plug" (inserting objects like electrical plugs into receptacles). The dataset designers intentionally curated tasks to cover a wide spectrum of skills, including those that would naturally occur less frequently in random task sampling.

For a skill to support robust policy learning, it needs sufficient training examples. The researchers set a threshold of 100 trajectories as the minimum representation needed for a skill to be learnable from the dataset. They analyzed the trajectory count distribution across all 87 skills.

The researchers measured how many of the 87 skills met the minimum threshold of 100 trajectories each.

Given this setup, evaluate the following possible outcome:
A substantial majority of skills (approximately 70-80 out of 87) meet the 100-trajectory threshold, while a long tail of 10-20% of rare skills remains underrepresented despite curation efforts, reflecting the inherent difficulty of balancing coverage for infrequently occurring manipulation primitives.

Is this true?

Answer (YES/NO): NO